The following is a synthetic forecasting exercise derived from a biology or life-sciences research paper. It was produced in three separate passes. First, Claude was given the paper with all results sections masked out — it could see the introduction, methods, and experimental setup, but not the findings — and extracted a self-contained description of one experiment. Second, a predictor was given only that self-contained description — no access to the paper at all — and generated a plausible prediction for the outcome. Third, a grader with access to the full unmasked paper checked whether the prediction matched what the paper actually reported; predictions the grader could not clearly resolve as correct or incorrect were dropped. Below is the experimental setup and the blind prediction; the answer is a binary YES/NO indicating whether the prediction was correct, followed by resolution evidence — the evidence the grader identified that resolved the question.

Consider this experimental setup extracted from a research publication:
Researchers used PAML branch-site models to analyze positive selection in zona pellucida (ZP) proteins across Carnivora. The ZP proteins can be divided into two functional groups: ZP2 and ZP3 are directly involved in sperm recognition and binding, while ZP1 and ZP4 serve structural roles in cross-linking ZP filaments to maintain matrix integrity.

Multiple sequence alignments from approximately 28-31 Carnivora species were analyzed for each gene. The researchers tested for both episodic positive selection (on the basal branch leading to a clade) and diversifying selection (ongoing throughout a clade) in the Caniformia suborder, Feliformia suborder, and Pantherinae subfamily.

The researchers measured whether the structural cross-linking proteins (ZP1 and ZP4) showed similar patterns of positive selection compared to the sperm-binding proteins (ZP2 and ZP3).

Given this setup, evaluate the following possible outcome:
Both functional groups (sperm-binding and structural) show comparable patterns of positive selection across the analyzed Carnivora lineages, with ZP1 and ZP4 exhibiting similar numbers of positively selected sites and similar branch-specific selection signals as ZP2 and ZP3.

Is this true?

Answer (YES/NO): NO